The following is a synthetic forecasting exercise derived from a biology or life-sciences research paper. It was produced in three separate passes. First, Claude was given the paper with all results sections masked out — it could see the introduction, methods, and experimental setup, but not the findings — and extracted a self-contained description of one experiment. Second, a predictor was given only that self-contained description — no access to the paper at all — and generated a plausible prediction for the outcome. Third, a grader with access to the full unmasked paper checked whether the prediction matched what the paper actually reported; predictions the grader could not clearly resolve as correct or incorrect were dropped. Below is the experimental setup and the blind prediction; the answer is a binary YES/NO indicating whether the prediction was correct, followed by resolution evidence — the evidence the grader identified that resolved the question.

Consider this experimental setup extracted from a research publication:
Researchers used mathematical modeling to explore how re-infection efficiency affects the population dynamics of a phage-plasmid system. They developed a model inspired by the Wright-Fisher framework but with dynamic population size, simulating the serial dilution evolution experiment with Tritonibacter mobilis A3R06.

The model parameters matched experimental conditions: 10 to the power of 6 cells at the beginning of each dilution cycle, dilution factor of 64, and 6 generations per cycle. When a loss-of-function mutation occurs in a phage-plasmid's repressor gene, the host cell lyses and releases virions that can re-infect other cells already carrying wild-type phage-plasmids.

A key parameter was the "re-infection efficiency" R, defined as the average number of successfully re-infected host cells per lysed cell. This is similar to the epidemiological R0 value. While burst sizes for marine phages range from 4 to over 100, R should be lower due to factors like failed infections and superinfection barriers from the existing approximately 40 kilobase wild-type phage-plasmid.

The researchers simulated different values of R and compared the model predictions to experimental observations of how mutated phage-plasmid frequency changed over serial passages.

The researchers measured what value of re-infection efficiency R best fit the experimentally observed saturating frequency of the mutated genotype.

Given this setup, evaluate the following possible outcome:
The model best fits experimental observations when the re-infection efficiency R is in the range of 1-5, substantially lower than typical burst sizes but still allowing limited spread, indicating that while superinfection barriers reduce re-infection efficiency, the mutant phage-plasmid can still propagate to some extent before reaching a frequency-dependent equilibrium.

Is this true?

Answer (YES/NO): YES